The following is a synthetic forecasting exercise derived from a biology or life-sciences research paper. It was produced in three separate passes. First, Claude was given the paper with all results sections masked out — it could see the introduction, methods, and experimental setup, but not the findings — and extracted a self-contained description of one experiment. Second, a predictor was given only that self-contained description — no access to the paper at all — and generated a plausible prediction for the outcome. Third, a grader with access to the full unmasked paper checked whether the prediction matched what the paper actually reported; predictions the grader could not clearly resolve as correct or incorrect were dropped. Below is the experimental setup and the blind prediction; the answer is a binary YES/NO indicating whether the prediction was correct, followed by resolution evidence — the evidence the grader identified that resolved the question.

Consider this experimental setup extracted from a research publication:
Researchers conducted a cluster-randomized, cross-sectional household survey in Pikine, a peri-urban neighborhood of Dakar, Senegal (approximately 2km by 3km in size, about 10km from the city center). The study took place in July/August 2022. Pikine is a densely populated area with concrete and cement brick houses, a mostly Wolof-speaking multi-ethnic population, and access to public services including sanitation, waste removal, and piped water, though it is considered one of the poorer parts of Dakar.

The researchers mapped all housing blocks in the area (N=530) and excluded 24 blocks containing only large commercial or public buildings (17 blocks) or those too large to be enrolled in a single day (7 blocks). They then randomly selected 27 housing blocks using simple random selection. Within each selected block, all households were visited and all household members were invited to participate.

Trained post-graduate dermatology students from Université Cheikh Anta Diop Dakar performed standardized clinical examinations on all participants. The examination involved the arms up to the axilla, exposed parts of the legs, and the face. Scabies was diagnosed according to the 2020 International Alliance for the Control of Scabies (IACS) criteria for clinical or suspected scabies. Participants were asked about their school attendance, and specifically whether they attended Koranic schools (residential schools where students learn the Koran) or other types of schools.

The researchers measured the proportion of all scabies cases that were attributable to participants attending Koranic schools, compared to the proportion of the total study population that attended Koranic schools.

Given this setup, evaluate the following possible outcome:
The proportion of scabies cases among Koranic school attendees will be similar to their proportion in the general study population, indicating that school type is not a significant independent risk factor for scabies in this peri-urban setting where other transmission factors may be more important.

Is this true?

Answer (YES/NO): NO